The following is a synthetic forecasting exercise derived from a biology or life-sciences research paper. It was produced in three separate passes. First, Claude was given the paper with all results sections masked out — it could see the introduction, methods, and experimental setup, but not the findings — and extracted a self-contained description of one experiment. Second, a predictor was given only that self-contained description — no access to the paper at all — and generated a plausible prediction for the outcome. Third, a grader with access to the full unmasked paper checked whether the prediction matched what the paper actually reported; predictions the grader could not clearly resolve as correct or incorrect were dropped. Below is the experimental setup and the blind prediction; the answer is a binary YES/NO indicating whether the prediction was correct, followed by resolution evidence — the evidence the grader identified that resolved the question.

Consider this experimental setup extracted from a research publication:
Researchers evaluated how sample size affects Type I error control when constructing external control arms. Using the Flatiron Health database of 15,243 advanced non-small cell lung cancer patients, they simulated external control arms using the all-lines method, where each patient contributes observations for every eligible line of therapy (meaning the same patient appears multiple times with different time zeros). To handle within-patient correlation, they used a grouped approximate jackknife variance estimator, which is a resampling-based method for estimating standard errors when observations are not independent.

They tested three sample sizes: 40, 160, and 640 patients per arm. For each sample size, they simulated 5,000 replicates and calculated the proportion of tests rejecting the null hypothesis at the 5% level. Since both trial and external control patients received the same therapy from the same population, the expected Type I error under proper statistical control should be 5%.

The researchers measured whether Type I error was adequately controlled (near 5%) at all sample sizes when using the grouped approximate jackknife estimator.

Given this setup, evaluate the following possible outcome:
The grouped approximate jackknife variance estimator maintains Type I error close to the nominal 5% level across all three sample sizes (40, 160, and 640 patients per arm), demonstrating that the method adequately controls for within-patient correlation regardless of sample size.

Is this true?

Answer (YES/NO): NO